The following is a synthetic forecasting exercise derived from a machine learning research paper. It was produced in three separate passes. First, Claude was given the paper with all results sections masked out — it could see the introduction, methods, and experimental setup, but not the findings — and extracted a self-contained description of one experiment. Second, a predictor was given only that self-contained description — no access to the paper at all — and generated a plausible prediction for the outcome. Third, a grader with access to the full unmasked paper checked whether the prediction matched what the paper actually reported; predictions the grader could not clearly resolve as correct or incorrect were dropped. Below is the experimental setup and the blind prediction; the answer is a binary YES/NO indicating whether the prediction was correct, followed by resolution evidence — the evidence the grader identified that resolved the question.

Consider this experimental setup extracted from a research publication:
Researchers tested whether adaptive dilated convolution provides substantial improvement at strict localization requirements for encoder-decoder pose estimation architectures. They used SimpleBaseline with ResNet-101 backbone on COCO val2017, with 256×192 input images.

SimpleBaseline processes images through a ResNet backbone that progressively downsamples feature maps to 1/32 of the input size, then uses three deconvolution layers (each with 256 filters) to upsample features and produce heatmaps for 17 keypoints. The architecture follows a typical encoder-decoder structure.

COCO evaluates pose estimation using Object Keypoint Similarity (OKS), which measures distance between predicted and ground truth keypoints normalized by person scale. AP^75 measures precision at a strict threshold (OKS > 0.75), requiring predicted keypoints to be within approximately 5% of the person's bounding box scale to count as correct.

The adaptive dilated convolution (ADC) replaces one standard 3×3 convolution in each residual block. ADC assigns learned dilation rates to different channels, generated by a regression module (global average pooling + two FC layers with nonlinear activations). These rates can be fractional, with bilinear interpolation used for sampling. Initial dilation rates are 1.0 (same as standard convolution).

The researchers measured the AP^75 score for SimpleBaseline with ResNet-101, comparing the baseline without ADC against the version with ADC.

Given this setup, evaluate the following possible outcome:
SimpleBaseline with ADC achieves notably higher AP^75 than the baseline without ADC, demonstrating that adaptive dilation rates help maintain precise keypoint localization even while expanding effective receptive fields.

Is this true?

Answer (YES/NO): YES